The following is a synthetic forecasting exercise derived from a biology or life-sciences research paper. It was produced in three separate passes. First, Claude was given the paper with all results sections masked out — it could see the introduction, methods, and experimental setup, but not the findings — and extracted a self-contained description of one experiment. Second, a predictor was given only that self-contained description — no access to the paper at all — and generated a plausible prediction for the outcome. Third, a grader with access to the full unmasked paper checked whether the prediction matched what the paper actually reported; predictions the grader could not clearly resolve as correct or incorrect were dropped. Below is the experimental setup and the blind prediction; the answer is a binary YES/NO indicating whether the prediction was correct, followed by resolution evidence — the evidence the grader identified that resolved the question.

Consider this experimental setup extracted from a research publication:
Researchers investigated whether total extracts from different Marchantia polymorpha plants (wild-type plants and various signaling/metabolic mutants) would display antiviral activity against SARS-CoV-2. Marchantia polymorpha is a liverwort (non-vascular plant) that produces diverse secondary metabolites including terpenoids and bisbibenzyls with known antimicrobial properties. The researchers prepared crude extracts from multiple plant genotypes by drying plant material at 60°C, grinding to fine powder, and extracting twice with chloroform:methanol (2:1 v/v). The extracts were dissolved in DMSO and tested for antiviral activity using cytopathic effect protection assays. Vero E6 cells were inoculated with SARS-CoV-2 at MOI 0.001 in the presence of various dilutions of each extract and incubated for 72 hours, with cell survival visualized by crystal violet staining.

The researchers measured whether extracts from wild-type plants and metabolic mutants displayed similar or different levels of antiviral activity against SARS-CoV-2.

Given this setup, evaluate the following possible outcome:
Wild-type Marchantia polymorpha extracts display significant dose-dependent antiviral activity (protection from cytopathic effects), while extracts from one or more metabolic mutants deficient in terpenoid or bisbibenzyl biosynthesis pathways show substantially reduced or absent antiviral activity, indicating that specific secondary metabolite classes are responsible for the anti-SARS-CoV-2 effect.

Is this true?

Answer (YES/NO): NO